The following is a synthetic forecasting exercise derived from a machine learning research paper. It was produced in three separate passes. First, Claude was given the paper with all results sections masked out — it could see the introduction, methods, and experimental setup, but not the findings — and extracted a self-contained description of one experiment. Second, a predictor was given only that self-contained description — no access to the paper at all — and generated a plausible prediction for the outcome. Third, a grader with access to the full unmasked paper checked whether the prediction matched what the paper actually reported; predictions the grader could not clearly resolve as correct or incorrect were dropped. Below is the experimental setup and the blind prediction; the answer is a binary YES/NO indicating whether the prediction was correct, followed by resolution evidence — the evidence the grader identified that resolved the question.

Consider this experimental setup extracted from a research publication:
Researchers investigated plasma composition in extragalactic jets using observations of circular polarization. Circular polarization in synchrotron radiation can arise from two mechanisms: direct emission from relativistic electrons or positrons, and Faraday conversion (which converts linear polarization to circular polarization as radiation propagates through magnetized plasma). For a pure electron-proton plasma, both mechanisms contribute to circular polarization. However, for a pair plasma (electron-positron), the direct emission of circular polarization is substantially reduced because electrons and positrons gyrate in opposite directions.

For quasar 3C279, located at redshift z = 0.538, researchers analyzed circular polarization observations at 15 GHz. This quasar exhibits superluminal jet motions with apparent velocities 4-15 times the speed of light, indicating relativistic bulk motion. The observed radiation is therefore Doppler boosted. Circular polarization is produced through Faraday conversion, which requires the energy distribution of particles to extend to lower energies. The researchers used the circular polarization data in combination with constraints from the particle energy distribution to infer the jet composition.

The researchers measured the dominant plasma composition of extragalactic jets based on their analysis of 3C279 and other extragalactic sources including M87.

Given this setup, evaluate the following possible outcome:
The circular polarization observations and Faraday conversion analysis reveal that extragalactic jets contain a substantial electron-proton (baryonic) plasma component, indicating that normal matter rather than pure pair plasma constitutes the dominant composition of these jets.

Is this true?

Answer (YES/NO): NO